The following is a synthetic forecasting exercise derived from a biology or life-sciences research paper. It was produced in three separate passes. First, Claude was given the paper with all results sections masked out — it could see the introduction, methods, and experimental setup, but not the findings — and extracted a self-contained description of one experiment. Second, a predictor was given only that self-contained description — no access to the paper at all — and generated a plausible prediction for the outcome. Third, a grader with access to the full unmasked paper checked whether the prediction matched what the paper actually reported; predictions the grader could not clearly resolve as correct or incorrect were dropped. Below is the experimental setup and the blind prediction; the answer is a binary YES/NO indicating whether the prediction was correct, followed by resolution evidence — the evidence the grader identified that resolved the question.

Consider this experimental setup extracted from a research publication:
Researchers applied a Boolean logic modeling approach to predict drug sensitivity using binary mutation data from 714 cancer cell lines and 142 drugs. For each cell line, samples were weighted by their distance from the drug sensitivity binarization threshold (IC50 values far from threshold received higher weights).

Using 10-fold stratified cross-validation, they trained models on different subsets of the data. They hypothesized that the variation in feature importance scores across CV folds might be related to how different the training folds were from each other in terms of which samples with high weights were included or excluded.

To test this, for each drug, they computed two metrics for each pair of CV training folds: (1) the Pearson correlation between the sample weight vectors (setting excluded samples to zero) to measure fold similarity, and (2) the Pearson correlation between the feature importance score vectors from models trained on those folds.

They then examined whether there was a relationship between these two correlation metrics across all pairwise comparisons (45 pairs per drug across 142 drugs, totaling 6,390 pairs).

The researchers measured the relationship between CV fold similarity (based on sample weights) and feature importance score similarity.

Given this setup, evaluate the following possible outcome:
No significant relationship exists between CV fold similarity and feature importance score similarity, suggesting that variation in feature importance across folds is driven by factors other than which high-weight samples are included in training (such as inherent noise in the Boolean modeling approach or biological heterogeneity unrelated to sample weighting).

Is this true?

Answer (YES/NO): NO